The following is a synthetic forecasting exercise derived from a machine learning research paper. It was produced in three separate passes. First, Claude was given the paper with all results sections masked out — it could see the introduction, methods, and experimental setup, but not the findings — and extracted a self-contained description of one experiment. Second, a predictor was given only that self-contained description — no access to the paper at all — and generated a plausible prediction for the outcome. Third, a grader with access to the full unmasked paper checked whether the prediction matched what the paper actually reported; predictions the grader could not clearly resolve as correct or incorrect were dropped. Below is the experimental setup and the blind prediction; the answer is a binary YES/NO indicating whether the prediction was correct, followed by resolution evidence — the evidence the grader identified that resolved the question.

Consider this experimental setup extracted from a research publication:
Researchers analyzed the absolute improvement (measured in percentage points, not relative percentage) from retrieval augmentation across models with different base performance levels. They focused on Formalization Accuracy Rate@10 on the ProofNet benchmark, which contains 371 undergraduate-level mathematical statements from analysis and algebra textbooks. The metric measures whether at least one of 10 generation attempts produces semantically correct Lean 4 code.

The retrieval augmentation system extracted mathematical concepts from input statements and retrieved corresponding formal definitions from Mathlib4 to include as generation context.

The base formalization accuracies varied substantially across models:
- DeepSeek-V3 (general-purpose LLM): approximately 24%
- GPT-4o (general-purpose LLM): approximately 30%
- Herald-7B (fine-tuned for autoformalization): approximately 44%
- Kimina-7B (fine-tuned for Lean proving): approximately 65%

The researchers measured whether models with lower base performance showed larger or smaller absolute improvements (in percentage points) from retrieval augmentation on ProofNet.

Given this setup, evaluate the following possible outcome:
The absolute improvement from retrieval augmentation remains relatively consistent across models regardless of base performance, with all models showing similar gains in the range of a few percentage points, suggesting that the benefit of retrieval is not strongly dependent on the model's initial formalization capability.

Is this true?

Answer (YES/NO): NO